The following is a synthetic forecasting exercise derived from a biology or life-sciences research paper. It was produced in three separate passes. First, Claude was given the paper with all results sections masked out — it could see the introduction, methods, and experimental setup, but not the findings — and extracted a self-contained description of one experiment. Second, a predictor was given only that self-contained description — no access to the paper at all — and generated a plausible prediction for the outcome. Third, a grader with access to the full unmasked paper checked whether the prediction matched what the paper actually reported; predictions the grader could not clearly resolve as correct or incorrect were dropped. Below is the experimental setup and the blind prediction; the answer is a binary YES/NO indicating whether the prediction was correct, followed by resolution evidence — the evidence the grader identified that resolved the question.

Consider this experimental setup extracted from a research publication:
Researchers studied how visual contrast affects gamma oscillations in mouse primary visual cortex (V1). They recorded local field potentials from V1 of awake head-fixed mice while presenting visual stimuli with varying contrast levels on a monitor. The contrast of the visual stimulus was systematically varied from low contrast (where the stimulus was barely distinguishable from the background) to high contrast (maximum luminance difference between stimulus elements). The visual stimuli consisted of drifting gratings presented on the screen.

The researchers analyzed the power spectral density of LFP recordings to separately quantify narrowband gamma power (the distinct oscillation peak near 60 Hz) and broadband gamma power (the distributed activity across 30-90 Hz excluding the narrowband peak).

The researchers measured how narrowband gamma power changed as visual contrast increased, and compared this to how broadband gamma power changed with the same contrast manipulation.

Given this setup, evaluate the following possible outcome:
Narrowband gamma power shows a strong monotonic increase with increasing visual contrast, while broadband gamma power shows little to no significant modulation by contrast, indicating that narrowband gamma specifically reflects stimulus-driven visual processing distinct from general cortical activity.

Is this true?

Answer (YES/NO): NO